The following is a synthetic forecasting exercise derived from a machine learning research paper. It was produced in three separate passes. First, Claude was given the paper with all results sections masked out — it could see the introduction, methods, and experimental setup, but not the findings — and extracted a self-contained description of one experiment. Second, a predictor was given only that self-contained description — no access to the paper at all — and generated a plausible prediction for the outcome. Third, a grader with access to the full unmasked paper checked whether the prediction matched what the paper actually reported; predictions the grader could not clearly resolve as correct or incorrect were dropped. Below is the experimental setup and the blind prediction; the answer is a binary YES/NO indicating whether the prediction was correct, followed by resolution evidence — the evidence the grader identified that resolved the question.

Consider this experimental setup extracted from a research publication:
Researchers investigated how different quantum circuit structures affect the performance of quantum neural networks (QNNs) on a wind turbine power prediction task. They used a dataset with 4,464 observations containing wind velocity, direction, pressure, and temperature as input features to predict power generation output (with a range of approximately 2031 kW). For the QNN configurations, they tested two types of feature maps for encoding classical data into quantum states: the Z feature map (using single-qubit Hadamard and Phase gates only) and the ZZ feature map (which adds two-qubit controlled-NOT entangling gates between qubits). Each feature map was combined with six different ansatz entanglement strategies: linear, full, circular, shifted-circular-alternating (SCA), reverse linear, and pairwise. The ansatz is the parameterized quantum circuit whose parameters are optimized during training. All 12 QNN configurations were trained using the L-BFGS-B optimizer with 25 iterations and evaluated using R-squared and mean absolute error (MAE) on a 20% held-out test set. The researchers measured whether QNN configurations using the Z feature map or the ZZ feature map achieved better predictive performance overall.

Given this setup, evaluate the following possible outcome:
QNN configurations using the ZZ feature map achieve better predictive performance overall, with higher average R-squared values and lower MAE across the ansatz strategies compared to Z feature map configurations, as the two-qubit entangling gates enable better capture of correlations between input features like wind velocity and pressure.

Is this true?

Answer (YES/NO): NO